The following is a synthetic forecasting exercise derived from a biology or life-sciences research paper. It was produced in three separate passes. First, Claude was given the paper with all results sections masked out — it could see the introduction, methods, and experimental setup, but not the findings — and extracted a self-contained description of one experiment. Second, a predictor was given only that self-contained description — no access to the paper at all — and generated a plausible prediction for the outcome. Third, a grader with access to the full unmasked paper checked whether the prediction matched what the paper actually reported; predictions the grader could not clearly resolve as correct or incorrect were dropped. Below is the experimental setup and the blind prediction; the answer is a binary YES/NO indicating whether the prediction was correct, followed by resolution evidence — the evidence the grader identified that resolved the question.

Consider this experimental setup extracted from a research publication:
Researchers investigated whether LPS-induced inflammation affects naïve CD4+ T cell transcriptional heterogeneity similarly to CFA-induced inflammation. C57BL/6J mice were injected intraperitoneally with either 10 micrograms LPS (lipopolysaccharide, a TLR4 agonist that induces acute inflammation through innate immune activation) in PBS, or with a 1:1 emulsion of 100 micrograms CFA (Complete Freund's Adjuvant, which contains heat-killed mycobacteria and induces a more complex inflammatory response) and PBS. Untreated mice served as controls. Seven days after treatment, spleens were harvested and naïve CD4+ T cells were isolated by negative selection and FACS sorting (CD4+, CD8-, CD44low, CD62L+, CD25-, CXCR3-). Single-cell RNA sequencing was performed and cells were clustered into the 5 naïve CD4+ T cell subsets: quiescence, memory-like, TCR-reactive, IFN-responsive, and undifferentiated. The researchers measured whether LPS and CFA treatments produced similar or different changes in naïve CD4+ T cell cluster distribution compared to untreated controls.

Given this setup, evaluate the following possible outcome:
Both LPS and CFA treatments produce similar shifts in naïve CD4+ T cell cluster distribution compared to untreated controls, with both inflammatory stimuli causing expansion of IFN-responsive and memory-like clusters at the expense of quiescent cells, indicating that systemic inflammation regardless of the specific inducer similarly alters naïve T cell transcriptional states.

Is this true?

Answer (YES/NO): NO